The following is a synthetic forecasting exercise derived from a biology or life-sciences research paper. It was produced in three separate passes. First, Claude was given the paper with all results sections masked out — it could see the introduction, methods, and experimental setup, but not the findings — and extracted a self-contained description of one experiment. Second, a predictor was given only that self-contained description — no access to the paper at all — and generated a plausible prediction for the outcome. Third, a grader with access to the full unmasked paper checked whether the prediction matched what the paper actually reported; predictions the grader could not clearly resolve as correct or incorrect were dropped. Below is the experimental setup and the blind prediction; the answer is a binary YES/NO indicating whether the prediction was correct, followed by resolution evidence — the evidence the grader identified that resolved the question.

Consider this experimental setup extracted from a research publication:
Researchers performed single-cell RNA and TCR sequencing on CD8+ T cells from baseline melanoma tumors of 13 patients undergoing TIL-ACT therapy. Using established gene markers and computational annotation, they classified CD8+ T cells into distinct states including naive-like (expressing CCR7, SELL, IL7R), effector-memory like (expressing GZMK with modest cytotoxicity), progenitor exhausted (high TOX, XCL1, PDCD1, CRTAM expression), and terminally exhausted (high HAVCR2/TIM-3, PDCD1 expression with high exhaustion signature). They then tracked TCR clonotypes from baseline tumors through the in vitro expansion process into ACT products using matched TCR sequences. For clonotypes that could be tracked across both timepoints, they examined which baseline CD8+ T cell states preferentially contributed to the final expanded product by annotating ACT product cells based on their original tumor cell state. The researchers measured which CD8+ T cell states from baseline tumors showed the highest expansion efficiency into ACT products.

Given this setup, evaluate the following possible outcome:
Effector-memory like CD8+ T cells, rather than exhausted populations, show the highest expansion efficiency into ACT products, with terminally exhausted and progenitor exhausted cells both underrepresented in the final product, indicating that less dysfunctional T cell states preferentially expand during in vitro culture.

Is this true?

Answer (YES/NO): NO